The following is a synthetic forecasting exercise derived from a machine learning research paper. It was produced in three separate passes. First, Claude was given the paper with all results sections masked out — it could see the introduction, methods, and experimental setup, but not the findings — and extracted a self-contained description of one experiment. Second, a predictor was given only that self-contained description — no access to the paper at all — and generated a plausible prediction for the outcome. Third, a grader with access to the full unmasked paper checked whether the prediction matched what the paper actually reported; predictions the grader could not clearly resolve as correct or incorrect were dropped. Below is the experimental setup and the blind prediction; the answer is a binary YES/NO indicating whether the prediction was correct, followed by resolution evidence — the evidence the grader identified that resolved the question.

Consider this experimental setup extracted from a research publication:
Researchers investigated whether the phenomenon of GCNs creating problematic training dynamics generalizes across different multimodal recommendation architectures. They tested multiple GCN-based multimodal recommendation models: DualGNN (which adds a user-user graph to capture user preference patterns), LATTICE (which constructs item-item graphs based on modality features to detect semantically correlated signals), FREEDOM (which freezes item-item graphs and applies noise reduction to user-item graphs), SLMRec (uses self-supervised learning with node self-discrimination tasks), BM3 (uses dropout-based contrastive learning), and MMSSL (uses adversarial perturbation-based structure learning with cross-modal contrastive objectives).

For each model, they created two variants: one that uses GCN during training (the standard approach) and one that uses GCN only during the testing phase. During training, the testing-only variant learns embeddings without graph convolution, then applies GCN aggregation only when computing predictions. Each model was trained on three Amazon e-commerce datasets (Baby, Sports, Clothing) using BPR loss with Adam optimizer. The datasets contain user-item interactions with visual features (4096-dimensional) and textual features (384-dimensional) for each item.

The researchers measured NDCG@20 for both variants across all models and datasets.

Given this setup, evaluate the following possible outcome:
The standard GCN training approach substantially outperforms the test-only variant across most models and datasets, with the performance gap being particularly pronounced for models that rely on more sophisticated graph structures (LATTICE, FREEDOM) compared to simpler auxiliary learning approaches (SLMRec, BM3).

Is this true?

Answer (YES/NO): NO